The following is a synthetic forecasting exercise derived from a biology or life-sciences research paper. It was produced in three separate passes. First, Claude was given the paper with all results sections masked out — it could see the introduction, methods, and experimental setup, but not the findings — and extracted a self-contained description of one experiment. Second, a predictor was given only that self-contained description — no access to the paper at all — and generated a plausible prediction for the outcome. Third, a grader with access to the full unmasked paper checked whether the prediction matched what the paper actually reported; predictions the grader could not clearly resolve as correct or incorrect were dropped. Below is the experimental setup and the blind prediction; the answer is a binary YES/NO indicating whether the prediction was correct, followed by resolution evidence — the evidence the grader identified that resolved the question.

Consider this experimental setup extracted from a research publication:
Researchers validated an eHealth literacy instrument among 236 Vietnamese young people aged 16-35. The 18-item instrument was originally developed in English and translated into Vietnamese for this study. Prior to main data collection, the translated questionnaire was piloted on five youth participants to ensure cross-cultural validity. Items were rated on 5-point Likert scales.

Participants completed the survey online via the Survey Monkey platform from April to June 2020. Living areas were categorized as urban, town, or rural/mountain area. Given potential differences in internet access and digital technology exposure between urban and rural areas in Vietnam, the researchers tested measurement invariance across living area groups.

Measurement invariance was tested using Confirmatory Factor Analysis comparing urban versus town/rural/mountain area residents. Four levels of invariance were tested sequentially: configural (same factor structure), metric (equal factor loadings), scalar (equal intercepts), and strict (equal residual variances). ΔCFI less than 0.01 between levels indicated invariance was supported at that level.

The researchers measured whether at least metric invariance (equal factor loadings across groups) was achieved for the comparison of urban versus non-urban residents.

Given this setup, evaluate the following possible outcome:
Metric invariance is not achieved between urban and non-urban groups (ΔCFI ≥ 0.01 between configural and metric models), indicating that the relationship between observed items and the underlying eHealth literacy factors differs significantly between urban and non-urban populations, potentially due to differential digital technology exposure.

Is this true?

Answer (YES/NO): YES